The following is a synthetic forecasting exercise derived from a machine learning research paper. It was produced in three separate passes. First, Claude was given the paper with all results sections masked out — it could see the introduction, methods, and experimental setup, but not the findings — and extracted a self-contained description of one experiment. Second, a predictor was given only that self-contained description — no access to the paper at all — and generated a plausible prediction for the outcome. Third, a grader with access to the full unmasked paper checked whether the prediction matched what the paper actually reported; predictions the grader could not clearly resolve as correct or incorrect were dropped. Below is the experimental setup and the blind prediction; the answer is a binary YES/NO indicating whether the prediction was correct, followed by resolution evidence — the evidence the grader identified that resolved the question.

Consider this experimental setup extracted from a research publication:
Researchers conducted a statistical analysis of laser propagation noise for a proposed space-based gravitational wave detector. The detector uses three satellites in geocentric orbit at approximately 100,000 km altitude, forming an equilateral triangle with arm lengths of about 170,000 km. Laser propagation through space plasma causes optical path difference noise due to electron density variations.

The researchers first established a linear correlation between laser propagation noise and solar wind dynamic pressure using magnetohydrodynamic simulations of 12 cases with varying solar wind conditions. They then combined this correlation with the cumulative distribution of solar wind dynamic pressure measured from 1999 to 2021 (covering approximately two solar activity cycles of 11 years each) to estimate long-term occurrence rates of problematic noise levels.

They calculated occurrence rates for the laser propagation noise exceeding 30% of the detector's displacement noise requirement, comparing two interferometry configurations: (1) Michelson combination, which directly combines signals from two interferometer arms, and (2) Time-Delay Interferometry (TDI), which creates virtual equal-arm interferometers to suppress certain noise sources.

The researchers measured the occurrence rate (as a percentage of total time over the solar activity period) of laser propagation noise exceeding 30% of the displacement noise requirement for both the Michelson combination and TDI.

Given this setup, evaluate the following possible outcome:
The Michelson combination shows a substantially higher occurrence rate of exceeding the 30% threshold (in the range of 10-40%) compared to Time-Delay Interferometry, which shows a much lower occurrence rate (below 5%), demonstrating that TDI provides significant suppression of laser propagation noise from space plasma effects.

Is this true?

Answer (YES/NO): YES